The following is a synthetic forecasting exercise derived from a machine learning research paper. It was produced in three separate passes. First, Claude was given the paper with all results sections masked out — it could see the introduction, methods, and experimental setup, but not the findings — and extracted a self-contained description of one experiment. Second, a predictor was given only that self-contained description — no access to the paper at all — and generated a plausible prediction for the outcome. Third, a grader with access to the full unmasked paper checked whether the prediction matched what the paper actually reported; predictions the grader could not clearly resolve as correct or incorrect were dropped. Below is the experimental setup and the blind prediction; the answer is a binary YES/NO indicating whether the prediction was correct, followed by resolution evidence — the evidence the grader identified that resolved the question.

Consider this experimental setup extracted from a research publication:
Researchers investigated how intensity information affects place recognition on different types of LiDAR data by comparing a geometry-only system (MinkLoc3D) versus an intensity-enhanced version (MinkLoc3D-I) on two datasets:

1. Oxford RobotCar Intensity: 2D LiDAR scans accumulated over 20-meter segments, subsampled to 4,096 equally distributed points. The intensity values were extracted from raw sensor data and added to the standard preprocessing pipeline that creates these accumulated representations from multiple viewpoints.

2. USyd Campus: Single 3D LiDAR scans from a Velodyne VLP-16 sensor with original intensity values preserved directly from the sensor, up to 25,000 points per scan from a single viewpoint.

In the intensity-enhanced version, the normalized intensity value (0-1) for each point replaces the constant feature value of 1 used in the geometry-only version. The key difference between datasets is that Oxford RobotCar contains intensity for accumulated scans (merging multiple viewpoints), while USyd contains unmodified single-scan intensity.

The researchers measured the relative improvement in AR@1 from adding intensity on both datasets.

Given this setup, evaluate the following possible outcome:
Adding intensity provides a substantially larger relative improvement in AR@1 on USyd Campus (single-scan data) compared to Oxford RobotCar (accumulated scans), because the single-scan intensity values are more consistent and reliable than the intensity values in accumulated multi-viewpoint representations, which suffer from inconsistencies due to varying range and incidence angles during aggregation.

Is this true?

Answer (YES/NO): NO